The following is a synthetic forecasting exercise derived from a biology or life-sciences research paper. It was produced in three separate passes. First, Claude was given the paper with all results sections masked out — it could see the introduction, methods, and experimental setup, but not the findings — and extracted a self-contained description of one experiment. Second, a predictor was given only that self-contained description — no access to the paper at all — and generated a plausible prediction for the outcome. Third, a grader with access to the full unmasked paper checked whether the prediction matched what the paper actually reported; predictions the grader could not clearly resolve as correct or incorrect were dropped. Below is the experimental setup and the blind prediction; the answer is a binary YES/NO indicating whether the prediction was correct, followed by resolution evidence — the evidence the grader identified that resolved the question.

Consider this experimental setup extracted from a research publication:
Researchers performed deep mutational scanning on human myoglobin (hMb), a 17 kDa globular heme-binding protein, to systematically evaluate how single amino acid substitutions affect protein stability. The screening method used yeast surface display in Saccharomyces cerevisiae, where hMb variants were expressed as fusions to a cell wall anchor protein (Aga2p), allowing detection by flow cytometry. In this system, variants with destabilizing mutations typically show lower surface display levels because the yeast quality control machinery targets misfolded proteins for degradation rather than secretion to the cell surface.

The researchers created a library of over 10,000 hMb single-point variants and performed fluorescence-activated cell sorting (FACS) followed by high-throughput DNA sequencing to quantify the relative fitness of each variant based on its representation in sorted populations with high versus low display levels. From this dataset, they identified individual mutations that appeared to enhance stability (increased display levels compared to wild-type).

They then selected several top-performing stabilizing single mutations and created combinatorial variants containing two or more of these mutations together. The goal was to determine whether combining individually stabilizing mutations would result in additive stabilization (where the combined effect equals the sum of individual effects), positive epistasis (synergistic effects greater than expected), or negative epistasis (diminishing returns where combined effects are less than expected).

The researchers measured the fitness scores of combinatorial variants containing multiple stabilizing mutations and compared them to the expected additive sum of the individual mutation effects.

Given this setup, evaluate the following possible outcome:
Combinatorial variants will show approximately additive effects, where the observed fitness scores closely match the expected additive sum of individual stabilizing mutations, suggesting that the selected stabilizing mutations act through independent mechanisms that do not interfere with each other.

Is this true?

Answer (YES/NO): YES